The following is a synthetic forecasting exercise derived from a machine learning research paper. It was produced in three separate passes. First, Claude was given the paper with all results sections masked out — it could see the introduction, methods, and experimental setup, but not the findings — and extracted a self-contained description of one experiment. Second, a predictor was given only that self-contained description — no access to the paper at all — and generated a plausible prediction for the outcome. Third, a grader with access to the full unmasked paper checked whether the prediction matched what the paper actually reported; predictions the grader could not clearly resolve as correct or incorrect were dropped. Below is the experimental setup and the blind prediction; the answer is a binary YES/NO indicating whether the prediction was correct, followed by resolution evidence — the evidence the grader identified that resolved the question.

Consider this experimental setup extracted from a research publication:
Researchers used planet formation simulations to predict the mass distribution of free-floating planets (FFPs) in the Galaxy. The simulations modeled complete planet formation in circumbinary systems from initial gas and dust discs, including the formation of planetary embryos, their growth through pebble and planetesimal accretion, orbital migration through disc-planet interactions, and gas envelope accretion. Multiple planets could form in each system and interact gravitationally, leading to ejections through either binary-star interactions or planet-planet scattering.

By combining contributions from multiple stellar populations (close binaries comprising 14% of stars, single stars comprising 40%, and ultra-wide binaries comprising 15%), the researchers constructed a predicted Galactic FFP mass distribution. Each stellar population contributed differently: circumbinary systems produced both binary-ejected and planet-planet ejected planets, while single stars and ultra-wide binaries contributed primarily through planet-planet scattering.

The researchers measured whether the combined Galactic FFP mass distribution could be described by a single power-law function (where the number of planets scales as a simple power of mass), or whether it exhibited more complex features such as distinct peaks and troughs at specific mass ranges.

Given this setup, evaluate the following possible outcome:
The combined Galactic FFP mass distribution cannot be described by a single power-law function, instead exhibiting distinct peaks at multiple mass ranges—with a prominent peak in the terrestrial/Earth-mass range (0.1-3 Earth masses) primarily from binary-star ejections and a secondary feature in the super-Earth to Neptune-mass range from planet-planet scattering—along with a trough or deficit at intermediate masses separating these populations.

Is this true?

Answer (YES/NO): NO